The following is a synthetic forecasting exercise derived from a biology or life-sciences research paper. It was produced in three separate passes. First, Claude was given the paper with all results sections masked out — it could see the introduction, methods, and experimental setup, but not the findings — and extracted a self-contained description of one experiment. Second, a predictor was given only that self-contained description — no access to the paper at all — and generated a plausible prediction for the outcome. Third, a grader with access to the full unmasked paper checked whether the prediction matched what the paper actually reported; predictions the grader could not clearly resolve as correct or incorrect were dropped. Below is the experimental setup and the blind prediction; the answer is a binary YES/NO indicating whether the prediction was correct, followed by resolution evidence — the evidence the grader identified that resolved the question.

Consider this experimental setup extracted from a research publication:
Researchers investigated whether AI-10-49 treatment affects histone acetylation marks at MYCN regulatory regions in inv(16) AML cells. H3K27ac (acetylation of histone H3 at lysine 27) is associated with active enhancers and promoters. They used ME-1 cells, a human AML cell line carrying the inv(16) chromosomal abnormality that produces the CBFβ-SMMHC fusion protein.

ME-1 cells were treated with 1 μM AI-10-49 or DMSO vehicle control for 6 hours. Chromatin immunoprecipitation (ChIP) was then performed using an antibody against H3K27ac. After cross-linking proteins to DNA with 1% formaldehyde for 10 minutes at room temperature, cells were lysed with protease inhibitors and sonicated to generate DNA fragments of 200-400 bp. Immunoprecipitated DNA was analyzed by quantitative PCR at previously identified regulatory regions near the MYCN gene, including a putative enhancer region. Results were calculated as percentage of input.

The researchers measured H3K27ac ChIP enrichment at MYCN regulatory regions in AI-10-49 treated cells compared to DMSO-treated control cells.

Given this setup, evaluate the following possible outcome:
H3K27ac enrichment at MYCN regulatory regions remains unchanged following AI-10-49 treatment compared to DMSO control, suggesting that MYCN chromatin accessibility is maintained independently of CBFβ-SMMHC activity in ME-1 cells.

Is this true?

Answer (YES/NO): NO